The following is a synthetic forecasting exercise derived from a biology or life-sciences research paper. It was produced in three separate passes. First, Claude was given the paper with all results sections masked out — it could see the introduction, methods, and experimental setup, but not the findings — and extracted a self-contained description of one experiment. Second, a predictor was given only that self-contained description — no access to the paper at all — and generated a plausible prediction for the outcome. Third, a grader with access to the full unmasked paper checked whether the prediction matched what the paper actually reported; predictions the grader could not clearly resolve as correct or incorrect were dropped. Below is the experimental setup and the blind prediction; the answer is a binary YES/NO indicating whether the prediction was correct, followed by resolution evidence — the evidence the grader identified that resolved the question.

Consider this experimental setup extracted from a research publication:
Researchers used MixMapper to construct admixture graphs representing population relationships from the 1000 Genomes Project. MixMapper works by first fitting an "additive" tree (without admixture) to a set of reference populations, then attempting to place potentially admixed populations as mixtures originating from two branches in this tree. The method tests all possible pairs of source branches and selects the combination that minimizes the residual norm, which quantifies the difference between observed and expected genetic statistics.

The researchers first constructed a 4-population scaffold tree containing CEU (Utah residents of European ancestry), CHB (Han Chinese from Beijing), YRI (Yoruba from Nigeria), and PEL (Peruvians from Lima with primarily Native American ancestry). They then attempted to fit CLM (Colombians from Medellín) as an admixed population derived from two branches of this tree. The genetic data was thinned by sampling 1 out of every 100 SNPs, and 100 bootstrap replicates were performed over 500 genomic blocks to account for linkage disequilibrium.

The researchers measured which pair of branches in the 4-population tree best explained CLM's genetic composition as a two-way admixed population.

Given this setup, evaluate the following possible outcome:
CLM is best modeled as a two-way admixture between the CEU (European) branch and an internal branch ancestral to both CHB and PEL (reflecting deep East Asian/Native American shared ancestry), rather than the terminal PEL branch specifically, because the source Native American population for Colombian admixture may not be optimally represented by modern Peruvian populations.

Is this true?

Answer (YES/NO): NO